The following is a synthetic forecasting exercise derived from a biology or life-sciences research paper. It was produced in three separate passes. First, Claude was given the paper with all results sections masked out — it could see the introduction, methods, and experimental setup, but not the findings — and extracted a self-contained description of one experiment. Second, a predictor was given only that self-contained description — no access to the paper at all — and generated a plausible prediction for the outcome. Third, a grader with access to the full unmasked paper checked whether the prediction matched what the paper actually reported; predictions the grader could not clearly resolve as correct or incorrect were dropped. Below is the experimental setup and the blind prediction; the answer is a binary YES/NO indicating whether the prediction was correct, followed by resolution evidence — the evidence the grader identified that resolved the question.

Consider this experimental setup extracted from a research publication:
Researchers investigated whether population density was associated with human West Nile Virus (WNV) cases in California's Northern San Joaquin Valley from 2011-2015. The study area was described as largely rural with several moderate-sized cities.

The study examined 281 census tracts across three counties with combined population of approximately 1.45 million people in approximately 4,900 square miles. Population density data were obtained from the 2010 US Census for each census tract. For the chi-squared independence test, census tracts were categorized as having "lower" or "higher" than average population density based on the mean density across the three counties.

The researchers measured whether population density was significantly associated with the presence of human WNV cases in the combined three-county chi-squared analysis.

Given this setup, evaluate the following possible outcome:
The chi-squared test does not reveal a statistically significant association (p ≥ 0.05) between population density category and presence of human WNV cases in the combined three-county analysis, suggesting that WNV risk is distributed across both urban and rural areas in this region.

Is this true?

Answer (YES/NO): NO